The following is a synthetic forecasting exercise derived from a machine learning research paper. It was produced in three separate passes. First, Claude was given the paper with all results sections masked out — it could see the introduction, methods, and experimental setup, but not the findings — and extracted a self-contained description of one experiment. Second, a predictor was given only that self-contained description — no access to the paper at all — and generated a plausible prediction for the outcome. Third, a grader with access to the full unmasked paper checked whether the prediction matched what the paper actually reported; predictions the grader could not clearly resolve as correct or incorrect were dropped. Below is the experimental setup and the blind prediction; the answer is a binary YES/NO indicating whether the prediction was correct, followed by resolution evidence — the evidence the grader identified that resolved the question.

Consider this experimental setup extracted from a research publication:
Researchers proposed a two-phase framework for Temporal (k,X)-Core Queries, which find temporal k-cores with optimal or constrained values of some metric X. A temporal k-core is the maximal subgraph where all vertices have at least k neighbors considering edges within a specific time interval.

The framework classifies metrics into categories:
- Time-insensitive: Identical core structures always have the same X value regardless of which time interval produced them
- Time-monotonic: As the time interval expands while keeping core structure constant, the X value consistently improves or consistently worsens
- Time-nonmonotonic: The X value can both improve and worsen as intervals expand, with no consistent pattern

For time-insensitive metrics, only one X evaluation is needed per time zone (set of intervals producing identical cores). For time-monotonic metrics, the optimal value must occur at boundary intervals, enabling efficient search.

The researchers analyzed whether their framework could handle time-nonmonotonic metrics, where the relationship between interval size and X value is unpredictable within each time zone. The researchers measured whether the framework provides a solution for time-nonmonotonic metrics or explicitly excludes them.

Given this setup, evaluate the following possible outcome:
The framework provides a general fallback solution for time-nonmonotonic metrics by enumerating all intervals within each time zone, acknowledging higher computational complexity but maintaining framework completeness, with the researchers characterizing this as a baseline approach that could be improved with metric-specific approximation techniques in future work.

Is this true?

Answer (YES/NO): NO